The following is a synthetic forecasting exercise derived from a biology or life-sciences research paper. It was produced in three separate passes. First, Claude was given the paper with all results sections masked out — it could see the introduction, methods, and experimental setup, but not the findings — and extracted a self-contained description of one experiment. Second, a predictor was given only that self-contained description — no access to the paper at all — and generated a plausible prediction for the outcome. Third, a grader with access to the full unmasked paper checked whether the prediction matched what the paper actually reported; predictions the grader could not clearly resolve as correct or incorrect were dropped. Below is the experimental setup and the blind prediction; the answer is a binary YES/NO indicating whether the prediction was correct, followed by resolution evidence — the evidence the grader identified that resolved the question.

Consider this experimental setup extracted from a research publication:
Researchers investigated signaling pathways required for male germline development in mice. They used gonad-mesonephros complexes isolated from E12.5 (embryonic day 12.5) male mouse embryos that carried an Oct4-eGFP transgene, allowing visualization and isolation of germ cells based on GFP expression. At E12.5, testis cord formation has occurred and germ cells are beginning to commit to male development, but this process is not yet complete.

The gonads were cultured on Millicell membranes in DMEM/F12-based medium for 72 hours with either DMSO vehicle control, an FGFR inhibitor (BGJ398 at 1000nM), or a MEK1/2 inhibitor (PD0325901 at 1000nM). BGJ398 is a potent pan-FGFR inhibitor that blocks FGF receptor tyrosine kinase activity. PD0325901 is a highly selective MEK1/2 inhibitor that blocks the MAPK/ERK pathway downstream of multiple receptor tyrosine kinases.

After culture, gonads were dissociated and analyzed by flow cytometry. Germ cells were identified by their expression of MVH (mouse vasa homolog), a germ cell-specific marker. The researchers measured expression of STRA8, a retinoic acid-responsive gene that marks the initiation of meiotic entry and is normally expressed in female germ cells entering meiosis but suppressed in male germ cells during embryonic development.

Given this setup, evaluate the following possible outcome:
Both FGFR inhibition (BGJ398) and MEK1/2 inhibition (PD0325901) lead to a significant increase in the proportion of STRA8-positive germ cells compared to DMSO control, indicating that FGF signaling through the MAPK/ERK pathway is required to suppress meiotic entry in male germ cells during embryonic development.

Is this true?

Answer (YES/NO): NO